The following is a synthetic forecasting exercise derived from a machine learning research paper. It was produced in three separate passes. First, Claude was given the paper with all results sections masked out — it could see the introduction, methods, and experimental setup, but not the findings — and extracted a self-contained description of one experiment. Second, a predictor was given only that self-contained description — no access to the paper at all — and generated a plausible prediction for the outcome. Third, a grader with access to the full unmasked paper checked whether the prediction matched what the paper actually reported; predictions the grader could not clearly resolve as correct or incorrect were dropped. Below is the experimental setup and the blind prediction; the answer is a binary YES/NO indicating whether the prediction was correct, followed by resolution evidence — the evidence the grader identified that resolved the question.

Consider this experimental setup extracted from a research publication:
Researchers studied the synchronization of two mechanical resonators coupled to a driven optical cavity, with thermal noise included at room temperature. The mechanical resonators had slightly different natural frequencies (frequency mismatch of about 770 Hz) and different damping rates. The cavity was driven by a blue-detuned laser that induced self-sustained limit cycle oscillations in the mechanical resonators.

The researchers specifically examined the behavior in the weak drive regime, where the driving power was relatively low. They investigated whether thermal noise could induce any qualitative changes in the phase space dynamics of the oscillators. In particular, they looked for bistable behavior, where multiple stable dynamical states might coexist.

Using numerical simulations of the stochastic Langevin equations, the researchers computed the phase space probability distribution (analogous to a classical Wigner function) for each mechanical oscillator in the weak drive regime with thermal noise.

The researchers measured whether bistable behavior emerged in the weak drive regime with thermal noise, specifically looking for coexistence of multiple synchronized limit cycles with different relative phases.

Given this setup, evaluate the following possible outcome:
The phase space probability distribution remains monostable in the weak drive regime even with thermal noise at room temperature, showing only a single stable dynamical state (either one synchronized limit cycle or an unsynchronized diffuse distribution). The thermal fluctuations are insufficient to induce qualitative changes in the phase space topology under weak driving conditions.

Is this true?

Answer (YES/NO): NO